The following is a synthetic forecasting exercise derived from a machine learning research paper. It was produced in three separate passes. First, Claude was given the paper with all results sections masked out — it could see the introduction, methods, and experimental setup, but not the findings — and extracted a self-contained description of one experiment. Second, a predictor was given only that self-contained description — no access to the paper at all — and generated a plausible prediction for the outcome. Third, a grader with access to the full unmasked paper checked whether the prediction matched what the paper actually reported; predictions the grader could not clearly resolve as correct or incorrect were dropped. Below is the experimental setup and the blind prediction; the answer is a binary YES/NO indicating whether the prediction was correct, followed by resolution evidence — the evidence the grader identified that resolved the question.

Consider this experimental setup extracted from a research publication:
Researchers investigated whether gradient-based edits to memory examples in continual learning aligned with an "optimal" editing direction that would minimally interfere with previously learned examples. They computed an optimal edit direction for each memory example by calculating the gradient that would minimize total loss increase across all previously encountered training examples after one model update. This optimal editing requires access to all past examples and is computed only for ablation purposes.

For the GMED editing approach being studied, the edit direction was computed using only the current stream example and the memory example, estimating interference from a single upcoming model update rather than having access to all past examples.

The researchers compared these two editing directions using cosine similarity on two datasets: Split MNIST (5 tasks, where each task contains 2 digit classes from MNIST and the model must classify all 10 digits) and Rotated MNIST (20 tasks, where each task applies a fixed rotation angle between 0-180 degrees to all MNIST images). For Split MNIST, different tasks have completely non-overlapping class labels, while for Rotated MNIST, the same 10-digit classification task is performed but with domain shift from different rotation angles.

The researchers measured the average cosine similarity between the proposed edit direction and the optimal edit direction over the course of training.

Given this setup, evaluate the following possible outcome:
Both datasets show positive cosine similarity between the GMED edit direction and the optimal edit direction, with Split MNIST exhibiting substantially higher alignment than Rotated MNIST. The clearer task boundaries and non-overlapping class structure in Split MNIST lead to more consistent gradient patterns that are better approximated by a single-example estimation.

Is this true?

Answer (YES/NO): YES